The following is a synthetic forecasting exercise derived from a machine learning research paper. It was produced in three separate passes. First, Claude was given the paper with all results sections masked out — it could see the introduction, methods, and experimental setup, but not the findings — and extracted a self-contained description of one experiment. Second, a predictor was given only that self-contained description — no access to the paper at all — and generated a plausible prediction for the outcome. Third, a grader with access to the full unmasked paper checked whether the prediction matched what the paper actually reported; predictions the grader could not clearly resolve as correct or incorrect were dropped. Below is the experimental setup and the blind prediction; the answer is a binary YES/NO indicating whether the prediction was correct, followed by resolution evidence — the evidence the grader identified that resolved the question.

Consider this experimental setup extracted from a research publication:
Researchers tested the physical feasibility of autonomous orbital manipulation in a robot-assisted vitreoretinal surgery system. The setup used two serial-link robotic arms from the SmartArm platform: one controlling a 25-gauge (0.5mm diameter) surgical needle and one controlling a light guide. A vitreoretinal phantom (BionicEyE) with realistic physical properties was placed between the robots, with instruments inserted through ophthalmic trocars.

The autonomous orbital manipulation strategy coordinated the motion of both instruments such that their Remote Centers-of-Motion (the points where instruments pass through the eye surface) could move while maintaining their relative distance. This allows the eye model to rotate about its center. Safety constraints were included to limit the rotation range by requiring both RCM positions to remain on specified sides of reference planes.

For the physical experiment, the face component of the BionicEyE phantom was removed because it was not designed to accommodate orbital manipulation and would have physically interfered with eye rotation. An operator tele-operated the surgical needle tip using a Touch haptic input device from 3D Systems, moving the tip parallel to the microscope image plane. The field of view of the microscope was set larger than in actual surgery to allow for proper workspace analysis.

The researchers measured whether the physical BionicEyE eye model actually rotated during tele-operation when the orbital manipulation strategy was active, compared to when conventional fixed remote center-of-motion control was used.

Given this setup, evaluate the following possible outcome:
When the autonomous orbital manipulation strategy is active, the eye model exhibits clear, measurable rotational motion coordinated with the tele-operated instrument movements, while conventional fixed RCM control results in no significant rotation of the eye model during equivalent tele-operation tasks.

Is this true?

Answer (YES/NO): YES